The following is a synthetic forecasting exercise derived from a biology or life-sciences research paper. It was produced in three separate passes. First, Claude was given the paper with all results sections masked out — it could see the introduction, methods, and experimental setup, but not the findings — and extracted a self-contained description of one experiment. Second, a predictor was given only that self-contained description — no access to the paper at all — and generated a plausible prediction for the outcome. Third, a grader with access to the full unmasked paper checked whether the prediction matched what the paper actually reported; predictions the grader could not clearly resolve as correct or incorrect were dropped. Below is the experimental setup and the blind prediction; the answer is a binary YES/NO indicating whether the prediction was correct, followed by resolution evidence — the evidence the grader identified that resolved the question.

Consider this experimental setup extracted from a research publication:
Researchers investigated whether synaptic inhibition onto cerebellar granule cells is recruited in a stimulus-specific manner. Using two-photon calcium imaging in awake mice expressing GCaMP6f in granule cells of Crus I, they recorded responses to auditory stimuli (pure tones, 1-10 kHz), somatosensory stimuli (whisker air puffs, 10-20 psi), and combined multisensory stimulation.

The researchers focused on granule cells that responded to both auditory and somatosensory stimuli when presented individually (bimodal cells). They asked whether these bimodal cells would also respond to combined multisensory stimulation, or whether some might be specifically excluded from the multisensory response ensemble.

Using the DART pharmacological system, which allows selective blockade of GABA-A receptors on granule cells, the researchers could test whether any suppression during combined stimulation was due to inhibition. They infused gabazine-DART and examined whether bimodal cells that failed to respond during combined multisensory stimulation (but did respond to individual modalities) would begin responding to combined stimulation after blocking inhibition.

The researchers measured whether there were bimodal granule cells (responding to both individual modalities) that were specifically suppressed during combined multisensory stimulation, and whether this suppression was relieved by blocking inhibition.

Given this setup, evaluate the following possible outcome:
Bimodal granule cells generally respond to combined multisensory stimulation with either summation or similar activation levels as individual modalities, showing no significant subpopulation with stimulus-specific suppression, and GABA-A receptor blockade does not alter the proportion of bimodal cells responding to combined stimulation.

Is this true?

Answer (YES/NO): NO